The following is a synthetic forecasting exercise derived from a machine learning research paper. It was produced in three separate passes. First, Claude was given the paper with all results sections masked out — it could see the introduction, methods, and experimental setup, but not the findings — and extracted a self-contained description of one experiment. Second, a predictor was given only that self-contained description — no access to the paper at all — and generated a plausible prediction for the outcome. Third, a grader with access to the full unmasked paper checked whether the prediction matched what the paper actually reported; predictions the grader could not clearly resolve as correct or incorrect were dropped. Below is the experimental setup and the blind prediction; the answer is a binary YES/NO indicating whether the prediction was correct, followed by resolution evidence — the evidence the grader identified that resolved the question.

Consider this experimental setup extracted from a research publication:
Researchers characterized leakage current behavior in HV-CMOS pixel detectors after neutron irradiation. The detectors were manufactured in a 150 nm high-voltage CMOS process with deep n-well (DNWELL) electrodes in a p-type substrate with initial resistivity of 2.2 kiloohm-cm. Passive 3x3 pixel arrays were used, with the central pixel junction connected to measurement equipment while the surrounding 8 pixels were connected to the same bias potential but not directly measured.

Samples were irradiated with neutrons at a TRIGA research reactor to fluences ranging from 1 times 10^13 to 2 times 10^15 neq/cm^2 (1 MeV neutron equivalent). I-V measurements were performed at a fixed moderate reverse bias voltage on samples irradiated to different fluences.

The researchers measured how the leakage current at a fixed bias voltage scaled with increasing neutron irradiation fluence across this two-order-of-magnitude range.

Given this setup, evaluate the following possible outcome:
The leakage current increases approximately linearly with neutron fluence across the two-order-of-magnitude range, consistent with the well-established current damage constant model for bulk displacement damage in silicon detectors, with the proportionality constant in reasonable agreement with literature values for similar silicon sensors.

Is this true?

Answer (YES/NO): YES